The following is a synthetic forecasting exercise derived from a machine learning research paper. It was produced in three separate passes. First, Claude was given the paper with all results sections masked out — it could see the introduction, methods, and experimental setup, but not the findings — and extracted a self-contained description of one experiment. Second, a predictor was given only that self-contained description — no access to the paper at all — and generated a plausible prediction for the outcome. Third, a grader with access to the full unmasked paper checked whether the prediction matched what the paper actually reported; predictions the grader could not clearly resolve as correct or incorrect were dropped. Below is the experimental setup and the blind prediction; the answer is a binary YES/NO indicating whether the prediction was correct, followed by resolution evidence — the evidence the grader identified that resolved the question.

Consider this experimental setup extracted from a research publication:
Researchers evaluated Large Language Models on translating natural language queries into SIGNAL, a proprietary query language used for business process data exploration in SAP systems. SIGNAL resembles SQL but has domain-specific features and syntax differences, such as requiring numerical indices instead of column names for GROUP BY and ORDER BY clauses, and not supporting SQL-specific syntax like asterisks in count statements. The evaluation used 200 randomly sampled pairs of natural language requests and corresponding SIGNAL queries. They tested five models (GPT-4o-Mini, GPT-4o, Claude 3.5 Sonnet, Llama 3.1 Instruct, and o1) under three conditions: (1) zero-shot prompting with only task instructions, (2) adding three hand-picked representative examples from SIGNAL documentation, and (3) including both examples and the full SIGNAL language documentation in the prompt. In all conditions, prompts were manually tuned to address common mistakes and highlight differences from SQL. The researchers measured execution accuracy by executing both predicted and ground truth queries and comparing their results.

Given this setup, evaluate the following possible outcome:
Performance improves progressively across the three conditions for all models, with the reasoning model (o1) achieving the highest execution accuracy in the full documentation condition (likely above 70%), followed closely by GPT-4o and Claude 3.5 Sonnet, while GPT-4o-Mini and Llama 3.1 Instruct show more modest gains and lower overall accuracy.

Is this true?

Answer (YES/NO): NO